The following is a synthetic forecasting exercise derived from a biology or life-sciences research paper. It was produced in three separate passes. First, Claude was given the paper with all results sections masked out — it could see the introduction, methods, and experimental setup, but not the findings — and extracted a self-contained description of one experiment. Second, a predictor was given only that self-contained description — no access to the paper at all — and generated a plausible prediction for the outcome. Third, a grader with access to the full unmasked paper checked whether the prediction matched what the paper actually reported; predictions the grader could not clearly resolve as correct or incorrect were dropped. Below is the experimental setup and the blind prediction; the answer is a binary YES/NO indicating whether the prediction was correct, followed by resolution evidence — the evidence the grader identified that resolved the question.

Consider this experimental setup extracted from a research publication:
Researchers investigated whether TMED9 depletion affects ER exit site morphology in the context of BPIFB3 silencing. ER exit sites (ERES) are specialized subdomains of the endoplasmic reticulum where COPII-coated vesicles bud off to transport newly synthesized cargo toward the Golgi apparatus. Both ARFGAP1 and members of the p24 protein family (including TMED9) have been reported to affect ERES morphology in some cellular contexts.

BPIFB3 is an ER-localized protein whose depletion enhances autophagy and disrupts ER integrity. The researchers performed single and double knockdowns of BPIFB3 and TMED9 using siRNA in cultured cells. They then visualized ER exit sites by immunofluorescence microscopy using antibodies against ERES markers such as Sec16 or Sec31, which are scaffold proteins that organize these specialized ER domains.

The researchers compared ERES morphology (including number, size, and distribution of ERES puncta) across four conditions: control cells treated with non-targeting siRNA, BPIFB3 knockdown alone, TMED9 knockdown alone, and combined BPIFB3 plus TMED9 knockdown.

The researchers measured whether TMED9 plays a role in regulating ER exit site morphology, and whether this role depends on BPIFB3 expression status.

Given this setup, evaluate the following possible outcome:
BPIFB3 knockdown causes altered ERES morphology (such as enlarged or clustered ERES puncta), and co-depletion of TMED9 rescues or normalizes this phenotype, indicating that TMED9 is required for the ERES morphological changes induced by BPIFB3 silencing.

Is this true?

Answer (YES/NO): NO